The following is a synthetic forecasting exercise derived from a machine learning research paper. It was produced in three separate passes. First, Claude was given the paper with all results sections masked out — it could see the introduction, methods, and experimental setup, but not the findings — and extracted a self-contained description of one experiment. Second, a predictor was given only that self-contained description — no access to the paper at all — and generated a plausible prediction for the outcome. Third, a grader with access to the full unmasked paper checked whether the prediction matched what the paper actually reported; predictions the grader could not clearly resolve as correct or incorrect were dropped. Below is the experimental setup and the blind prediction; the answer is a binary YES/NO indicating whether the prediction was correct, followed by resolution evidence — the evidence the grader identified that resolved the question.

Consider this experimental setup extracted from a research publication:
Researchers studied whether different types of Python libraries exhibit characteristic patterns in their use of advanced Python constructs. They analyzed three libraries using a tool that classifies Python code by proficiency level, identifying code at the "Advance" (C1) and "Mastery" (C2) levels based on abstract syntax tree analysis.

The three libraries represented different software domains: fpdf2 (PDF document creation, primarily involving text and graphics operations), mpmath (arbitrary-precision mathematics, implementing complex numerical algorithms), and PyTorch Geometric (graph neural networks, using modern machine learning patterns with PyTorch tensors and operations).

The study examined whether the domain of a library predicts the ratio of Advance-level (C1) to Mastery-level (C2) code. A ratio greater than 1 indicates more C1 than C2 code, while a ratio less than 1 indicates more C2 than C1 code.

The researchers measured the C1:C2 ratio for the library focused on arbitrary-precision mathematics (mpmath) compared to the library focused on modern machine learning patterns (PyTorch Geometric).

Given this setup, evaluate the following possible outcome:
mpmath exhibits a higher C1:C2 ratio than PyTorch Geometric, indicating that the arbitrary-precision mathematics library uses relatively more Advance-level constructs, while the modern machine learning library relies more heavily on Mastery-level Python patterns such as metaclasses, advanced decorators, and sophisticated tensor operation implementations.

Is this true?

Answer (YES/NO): YES